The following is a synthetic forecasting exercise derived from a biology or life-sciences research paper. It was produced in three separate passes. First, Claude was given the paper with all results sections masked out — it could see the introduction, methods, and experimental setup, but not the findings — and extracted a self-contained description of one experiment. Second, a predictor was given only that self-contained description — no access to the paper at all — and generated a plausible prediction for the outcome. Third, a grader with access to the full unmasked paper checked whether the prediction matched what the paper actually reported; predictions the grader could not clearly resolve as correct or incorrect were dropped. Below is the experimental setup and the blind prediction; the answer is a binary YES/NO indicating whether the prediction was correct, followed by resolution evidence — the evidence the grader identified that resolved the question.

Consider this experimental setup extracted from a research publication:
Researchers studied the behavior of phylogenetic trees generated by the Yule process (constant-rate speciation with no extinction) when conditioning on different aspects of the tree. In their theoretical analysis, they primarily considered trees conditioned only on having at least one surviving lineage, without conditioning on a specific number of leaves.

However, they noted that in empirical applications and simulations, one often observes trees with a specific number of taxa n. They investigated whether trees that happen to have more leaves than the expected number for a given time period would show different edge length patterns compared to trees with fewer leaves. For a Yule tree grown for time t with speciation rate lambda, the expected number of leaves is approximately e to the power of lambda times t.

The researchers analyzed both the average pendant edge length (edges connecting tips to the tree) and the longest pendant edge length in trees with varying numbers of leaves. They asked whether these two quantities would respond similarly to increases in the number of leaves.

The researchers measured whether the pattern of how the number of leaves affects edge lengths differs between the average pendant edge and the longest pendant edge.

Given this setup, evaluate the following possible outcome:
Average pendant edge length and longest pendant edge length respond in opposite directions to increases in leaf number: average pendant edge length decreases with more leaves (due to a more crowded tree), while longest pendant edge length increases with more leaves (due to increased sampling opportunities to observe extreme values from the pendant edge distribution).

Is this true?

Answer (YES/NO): YES